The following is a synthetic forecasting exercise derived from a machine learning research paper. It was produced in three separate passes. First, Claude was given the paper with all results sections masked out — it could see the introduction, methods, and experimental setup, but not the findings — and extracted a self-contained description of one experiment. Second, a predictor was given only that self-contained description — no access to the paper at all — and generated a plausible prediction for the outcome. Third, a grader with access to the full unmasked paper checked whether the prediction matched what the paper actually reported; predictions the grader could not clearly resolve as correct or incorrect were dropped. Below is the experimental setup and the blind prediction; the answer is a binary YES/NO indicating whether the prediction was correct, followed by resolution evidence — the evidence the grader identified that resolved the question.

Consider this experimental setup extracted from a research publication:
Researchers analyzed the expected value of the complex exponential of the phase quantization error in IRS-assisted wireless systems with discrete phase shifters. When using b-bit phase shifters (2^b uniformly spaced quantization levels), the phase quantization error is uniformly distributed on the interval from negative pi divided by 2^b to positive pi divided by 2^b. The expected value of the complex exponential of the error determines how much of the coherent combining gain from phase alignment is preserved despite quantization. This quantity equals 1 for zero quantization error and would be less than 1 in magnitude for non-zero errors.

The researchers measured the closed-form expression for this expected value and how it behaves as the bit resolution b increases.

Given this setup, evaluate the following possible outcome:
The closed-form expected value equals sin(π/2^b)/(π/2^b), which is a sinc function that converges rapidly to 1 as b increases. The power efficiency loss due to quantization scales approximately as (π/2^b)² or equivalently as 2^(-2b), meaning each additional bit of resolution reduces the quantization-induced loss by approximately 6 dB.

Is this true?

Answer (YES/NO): NO